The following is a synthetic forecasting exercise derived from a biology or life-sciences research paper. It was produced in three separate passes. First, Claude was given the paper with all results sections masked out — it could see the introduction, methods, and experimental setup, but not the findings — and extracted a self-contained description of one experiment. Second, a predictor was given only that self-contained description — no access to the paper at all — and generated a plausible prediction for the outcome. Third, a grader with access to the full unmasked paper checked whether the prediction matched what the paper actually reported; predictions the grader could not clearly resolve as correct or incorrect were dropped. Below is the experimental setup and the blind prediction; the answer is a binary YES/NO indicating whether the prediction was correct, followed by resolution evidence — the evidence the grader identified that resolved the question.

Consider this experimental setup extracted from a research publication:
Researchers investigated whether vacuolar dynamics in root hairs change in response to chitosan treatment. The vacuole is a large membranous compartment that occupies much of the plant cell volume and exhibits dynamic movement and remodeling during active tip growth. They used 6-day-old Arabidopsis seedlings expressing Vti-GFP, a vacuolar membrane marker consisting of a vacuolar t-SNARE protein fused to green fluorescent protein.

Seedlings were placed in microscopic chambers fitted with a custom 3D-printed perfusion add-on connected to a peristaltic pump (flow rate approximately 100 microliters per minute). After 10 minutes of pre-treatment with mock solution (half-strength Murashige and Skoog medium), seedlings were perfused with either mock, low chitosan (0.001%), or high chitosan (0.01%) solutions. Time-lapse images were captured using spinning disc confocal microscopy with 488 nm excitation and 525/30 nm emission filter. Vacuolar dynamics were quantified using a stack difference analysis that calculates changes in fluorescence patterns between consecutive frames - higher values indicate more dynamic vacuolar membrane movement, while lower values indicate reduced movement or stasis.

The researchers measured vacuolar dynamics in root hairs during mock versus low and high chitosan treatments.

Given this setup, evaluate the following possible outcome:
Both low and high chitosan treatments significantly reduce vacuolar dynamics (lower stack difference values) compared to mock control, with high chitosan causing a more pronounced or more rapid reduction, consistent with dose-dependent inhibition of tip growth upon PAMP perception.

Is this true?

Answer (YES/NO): NO